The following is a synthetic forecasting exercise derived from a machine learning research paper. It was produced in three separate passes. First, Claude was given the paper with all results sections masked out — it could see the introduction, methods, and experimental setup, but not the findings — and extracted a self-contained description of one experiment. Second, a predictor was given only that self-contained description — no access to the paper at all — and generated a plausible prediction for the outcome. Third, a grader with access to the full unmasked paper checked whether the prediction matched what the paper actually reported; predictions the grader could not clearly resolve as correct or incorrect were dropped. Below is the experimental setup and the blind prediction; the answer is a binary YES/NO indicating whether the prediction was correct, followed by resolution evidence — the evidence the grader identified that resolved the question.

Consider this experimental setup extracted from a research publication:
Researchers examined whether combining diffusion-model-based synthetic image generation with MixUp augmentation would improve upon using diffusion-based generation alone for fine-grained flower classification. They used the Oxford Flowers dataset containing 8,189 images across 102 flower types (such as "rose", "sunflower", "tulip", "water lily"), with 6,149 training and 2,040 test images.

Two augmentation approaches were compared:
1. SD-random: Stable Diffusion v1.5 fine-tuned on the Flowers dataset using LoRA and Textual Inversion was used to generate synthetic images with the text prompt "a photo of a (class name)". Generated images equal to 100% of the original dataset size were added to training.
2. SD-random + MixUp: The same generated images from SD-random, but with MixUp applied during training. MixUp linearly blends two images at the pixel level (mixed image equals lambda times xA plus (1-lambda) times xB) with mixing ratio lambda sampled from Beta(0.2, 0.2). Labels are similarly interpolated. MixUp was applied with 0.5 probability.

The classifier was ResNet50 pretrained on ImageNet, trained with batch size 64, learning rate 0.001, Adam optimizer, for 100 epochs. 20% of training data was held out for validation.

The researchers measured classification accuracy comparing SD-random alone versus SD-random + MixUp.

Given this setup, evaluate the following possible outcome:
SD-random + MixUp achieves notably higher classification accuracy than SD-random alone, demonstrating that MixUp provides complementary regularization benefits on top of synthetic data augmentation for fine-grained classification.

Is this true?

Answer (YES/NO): NO